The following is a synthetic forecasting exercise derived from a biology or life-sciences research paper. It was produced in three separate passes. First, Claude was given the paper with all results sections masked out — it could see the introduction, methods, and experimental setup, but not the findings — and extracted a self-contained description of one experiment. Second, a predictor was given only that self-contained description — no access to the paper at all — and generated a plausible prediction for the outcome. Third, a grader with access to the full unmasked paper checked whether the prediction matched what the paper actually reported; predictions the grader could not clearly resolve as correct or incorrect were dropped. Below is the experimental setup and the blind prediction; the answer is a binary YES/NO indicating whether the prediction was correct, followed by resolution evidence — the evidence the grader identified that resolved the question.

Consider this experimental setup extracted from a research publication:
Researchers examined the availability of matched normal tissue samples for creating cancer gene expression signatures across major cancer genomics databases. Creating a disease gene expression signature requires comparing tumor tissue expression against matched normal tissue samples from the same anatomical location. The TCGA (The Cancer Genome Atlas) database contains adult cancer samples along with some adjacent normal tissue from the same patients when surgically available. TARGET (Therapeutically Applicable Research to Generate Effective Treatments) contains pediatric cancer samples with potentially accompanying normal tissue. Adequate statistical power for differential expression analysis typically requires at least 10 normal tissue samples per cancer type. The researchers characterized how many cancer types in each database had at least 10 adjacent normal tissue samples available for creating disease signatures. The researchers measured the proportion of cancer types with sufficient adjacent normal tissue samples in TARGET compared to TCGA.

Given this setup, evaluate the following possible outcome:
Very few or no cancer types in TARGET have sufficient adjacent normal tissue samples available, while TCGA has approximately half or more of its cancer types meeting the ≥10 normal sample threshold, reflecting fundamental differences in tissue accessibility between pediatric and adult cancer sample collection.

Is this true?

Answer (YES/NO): NO